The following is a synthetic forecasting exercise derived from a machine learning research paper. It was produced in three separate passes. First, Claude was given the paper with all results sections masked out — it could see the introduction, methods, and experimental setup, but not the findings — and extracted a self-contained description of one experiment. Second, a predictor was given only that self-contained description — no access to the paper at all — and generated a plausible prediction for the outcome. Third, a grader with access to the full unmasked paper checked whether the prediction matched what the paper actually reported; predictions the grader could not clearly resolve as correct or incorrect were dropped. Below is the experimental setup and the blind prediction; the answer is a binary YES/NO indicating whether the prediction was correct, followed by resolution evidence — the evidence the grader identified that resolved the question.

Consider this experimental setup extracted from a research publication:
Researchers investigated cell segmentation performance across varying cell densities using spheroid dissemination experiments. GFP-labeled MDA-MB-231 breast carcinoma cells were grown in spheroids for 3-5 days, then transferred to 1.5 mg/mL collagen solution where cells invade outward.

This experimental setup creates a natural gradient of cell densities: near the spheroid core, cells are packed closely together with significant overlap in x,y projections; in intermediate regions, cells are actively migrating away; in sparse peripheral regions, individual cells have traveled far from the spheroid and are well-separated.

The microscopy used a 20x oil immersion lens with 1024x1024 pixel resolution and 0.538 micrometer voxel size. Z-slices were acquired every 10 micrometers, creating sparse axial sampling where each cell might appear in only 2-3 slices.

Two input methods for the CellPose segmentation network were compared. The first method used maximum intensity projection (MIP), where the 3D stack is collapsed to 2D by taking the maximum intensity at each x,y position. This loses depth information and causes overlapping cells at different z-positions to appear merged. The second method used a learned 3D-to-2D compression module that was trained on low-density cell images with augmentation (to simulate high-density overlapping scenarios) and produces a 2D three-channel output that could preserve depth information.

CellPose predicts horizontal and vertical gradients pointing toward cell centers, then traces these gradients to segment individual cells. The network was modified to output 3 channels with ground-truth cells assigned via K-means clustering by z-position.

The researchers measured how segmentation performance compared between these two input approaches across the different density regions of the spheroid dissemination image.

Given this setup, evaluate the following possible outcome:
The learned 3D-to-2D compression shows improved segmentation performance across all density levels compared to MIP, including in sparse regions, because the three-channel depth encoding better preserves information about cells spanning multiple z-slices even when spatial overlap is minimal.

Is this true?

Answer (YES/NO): NO